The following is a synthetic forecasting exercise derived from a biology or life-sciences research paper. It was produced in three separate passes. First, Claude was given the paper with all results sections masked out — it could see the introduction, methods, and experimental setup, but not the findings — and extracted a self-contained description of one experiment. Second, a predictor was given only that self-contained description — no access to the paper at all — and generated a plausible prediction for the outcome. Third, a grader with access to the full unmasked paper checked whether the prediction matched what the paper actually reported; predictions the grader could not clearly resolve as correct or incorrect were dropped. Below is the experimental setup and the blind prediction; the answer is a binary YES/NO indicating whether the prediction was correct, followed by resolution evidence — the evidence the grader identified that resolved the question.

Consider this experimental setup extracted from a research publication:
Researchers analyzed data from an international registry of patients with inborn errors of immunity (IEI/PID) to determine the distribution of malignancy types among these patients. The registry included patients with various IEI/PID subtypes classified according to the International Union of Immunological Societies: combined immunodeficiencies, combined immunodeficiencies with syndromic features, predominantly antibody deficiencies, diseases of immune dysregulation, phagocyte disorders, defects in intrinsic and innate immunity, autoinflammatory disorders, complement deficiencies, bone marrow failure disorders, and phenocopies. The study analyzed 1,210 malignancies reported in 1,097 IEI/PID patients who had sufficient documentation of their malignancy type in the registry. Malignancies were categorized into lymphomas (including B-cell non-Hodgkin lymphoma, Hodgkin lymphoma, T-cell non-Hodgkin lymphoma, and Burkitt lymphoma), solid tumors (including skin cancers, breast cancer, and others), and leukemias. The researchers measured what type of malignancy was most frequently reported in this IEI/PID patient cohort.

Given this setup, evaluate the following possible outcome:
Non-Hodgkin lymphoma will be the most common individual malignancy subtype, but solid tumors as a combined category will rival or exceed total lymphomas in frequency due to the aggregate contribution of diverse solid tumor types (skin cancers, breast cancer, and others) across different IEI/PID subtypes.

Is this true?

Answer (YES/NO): NO